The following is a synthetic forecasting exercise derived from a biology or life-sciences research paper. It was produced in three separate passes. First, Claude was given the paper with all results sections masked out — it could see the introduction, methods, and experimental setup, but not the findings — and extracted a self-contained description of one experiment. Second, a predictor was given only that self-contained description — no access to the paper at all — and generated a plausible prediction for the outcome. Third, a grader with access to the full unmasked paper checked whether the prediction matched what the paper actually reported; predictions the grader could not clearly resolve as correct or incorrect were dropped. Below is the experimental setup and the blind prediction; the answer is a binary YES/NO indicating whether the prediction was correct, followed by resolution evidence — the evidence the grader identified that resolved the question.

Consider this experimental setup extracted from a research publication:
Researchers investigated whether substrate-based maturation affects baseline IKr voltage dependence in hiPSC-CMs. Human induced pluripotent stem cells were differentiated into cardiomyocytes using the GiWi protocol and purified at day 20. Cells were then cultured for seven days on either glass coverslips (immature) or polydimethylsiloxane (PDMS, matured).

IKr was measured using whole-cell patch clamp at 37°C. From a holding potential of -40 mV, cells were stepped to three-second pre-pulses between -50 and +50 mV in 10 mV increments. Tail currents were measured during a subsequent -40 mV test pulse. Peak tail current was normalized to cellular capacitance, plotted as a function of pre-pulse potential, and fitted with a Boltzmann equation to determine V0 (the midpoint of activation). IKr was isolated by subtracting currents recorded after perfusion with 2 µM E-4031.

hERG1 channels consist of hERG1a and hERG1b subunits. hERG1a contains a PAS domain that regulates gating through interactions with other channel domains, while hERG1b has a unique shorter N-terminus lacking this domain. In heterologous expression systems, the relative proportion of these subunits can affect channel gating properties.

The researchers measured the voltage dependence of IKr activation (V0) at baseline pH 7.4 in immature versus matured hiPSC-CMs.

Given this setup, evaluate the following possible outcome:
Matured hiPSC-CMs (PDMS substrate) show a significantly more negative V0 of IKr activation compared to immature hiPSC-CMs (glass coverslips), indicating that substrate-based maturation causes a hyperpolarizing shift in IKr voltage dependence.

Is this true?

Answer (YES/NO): NO